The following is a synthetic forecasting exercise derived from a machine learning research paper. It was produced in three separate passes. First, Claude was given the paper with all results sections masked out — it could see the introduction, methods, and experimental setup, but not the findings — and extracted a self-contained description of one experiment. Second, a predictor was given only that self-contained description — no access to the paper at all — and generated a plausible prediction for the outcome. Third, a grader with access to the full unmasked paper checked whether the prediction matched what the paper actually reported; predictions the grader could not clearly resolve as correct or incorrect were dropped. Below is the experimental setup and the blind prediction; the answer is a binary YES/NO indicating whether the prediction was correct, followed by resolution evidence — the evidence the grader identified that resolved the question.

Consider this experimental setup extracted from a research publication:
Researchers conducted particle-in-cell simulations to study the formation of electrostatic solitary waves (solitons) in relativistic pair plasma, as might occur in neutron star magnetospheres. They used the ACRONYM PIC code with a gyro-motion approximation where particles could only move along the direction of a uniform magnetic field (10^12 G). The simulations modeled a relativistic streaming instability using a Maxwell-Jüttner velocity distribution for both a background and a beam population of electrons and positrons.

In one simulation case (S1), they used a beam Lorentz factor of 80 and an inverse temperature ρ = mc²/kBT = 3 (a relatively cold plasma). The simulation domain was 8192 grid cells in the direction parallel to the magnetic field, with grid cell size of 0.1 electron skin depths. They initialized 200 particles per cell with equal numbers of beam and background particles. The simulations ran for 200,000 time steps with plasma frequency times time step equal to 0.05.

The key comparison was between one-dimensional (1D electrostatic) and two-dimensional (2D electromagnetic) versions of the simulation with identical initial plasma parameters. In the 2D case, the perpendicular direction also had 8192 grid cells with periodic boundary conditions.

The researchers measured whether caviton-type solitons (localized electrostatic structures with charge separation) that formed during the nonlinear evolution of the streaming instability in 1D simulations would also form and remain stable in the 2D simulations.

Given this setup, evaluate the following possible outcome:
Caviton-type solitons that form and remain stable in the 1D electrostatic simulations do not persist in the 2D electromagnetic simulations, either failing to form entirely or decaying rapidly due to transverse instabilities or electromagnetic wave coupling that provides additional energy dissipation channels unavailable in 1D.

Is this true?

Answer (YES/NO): YES